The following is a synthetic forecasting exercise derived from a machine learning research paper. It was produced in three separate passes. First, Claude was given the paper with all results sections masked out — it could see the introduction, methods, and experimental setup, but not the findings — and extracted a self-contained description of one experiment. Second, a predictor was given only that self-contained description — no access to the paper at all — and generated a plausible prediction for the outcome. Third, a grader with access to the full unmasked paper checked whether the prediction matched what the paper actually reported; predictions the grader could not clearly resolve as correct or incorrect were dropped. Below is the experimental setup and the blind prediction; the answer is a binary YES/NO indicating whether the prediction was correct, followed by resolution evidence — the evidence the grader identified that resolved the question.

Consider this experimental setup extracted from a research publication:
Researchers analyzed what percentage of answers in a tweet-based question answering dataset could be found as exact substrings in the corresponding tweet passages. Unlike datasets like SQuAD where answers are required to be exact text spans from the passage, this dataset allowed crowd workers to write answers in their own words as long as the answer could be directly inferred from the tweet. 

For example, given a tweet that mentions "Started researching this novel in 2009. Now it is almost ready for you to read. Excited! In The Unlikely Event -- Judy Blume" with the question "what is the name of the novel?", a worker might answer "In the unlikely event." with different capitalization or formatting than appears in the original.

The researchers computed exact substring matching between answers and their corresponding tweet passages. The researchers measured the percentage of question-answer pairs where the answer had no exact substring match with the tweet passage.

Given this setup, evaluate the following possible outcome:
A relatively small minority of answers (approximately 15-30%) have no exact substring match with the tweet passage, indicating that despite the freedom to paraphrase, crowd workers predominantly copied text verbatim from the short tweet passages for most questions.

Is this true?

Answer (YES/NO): NO